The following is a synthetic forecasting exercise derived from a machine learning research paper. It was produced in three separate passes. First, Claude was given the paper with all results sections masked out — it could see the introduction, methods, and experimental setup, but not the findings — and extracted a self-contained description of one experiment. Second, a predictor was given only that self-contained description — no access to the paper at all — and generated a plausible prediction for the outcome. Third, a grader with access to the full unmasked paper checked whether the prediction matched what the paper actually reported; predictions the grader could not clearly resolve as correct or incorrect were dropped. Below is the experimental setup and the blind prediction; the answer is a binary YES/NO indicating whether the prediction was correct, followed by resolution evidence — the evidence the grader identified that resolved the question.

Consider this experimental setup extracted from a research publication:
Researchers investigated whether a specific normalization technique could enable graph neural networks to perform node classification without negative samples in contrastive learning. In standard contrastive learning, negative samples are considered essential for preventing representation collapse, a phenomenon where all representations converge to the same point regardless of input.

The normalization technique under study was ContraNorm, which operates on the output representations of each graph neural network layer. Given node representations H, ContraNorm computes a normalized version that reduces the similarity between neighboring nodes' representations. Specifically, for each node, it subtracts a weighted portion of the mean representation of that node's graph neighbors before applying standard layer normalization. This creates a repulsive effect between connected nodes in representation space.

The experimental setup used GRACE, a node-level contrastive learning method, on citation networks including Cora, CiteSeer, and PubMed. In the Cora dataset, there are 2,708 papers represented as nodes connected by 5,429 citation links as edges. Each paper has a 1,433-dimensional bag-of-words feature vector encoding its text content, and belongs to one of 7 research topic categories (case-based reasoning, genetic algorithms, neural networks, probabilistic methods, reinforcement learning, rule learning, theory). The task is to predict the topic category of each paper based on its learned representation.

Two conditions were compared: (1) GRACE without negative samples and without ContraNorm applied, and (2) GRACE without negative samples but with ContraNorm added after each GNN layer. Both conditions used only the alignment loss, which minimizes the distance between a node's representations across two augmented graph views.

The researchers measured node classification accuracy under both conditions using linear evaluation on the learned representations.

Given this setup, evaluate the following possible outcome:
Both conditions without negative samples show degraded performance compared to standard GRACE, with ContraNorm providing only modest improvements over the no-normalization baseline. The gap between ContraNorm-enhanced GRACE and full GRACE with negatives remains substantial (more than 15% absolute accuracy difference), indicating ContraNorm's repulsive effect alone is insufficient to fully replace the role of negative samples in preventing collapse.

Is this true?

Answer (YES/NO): NO